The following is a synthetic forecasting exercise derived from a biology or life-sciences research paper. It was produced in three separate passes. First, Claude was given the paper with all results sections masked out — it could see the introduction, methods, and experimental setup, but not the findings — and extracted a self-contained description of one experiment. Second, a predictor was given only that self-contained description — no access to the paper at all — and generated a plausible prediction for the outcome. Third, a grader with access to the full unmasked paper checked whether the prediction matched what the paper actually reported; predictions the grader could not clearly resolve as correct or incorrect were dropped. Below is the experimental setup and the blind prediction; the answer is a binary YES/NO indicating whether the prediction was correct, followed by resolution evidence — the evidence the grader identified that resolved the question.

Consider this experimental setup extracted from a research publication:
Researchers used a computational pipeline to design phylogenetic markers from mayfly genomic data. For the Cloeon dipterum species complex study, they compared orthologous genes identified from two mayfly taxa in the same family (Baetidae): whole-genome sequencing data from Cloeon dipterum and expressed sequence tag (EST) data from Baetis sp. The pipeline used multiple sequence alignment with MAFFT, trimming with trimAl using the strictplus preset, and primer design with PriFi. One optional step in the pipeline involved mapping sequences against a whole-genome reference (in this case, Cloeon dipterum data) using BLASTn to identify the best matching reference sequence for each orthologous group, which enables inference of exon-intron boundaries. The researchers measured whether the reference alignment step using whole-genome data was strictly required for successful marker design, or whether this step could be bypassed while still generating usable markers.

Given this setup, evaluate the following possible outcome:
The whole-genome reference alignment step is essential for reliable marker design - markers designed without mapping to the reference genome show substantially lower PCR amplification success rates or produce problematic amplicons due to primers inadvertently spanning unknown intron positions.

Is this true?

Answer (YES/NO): NO